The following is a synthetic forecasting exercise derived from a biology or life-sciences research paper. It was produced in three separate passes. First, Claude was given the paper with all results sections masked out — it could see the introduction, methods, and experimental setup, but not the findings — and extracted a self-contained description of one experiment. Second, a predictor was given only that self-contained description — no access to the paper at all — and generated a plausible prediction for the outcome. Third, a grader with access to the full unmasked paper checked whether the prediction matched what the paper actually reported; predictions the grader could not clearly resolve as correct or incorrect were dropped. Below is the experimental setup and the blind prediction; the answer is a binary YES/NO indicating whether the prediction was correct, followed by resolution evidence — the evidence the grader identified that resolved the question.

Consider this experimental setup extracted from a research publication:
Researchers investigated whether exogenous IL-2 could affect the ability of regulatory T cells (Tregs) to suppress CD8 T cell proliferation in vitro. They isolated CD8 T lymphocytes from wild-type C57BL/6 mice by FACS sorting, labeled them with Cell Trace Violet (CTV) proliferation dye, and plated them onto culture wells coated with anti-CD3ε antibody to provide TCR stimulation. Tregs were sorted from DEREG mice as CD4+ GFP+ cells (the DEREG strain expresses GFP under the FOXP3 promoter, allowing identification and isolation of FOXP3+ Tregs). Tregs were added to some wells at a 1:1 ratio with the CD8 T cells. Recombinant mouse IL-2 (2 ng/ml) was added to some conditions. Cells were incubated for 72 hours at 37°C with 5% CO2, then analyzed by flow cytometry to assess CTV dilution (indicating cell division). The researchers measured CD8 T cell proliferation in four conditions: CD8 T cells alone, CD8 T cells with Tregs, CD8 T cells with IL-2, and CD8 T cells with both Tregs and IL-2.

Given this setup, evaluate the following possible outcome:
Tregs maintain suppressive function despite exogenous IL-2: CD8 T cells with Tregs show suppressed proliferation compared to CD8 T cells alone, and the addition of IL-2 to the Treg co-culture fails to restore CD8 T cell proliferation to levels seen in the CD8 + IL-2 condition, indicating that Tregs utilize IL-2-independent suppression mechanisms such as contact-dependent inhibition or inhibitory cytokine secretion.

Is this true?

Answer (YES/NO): NO